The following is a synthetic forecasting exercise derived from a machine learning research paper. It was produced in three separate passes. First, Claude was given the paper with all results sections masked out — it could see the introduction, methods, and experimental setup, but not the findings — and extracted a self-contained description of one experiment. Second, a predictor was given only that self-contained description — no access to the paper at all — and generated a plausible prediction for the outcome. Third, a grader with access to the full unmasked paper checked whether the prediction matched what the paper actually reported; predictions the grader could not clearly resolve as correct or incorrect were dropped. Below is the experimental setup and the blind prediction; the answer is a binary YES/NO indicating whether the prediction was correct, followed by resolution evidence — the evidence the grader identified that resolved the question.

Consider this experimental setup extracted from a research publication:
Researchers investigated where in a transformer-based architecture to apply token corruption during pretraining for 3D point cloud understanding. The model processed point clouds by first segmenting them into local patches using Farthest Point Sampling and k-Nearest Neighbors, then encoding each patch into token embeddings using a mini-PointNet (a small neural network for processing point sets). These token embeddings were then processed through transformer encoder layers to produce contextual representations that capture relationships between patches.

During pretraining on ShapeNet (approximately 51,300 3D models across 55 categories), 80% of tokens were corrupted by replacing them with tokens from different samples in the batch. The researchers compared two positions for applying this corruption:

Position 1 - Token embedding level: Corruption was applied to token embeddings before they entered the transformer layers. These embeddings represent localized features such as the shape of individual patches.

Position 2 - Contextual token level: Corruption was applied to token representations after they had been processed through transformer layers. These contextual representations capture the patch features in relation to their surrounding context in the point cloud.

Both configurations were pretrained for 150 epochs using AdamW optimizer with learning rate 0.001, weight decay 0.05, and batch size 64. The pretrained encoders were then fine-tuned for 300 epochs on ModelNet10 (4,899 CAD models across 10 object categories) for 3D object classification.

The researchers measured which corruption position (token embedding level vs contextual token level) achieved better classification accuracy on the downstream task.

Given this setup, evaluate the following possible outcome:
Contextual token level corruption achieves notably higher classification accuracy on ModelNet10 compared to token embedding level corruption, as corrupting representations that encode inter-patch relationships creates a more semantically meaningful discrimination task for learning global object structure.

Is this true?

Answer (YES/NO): NO